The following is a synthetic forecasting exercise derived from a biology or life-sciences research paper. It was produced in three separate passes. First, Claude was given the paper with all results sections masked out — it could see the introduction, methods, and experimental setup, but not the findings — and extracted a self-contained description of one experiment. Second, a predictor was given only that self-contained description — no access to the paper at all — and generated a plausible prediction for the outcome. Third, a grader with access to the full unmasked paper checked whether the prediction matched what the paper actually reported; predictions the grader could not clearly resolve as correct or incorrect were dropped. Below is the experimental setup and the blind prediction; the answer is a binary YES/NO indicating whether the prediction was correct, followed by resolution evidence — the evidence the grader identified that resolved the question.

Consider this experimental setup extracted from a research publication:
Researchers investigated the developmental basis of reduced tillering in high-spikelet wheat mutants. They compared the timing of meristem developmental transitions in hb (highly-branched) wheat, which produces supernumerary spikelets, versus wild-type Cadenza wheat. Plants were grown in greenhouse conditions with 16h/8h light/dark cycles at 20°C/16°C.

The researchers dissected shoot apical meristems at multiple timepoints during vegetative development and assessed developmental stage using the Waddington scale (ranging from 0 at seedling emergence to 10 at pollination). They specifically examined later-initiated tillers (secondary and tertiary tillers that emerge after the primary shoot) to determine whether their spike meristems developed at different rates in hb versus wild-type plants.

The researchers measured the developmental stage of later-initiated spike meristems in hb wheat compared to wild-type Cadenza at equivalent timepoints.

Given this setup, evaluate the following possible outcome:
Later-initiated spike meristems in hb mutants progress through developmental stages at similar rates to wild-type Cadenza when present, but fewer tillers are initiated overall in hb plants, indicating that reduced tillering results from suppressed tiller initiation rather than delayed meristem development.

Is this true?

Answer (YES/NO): YES